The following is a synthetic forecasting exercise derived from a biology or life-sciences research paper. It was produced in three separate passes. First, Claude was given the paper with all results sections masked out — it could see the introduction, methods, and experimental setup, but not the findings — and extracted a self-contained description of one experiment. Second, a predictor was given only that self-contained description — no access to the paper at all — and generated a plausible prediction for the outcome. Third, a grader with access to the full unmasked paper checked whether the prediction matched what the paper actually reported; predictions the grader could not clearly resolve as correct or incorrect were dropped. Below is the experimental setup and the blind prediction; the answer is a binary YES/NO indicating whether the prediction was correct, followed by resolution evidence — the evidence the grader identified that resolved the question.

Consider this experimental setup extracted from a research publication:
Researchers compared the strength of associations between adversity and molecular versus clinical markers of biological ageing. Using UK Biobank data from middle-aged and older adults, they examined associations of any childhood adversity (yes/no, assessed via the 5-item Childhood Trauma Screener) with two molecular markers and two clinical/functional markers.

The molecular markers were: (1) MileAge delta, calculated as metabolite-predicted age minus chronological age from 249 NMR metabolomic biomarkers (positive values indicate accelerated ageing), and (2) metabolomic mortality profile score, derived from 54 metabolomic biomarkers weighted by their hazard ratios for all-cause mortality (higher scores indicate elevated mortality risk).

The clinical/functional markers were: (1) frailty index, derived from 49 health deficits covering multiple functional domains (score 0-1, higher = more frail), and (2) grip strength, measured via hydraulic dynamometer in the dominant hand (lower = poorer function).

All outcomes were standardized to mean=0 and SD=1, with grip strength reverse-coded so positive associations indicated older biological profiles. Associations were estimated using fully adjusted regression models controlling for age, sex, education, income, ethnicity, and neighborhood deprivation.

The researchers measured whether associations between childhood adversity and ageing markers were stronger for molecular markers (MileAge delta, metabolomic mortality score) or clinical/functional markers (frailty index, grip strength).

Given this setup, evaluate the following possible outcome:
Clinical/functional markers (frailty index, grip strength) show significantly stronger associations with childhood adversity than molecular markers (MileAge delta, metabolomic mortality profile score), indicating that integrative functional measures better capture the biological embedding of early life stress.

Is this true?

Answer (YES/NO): NO